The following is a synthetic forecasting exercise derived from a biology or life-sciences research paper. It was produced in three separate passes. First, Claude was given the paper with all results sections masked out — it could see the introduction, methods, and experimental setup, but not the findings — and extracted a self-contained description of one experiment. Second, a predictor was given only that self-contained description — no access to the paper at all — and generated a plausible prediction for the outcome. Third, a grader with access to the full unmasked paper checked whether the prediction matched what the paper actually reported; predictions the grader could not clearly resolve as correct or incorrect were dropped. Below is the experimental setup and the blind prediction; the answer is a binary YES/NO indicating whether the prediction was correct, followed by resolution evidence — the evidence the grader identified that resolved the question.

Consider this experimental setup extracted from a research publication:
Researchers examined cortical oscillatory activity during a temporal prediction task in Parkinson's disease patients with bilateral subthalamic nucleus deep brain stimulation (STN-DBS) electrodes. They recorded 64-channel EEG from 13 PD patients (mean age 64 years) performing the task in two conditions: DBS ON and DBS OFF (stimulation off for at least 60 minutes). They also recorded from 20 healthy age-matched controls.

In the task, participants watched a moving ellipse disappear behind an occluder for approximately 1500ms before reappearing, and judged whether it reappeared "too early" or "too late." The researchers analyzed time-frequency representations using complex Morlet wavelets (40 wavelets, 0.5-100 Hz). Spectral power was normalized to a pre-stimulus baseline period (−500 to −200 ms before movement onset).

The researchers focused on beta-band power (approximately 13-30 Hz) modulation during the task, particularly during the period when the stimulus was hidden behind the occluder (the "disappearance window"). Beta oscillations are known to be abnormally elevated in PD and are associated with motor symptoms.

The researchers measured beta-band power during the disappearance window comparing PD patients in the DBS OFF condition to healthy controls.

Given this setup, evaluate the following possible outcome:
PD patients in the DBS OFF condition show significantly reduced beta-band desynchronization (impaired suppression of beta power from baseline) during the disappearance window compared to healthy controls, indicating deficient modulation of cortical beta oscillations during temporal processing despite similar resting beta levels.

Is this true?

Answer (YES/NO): YES